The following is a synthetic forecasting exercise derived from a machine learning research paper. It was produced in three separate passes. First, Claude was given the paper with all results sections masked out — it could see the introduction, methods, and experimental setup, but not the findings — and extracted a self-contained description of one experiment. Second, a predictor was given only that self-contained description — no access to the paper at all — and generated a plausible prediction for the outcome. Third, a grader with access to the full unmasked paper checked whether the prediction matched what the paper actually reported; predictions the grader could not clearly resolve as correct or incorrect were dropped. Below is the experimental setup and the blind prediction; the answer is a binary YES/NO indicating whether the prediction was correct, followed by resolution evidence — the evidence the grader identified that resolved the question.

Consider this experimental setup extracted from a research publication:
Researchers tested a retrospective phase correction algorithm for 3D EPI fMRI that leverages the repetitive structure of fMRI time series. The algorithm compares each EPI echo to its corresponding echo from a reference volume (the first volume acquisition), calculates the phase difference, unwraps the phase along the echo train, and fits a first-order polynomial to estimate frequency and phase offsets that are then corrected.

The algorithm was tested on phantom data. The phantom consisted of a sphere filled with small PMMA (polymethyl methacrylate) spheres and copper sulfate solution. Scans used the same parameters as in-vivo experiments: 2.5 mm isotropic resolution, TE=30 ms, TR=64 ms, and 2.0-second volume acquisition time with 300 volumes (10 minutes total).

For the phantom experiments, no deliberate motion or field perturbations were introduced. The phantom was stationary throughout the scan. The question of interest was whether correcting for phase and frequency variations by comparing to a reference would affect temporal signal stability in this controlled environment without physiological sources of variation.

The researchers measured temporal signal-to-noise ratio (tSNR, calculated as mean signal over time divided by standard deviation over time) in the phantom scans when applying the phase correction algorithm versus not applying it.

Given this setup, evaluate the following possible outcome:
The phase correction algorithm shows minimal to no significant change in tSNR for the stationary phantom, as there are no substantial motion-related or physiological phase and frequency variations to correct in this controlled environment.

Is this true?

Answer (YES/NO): NO